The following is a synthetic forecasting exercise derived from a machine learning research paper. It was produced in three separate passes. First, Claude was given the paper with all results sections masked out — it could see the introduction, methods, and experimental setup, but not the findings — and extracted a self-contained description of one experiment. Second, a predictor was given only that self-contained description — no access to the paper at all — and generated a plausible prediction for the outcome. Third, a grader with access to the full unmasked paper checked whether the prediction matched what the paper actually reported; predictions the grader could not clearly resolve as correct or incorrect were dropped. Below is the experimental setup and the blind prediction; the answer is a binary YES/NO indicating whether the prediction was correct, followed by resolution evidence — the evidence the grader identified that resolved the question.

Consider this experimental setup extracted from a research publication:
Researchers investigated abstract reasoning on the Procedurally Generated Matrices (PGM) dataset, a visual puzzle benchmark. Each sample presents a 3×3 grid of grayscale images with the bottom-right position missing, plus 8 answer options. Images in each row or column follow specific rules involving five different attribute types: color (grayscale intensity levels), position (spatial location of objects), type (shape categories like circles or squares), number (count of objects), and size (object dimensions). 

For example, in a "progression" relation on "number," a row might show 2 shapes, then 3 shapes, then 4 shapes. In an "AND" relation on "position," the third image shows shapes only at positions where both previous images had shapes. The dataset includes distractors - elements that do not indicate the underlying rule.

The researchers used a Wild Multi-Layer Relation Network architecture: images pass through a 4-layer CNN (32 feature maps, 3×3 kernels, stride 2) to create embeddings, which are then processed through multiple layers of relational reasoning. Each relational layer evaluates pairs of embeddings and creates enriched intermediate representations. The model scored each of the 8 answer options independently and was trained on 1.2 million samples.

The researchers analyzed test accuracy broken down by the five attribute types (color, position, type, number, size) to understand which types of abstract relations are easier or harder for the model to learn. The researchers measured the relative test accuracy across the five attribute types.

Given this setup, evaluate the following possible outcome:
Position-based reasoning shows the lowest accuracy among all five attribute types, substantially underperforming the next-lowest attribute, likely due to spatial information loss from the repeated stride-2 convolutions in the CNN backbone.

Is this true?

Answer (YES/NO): NO